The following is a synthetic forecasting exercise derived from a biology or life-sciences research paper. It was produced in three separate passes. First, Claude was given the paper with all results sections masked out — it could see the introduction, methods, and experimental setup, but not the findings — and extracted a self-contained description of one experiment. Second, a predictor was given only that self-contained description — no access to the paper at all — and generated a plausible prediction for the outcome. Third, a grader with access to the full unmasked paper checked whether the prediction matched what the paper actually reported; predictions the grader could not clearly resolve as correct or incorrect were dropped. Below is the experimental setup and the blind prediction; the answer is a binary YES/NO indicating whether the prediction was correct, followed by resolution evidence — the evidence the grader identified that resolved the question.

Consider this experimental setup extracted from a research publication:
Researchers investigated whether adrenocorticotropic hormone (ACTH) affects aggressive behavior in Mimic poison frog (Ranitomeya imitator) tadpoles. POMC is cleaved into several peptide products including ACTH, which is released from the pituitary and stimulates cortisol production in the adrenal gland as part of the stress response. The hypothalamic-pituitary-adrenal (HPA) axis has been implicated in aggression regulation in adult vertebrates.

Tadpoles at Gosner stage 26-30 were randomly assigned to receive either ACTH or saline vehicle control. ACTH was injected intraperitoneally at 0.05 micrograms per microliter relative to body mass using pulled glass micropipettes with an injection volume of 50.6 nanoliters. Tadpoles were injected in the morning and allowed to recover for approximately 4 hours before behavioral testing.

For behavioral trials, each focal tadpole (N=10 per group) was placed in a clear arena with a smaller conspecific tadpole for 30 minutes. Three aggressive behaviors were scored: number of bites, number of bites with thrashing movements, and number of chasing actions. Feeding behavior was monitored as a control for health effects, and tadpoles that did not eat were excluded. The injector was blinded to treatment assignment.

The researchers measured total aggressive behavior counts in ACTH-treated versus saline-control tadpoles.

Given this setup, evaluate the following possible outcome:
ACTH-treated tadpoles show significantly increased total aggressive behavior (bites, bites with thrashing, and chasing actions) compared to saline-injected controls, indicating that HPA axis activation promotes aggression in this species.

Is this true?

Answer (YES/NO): NO